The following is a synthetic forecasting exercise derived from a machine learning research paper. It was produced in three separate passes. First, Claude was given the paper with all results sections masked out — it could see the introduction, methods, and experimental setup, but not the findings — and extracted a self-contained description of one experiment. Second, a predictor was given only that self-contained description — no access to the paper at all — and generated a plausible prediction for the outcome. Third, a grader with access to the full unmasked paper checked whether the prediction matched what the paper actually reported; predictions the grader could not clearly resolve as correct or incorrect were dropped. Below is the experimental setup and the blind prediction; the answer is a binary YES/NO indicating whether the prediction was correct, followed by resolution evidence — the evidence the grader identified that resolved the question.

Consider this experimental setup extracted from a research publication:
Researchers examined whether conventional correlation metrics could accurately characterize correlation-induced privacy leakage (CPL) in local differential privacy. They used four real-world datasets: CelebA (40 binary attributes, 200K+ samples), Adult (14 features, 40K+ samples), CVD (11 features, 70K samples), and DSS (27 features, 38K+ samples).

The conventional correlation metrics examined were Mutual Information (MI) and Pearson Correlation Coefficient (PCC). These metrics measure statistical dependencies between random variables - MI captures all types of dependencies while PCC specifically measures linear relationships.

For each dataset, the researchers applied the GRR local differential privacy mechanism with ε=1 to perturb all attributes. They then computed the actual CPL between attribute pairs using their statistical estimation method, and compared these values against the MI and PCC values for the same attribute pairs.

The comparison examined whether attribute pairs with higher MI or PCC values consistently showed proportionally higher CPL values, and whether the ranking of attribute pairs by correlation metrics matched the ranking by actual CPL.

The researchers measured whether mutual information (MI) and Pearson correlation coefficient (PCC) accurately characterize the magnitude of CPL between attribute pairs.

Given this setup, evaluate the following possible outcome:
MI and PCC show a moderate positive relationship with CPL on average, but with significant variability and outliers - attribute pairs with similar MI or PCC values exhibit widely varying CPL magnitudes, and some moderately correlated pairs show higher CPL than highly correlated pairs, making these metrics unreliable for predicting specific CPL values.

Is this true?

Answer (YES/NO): YES